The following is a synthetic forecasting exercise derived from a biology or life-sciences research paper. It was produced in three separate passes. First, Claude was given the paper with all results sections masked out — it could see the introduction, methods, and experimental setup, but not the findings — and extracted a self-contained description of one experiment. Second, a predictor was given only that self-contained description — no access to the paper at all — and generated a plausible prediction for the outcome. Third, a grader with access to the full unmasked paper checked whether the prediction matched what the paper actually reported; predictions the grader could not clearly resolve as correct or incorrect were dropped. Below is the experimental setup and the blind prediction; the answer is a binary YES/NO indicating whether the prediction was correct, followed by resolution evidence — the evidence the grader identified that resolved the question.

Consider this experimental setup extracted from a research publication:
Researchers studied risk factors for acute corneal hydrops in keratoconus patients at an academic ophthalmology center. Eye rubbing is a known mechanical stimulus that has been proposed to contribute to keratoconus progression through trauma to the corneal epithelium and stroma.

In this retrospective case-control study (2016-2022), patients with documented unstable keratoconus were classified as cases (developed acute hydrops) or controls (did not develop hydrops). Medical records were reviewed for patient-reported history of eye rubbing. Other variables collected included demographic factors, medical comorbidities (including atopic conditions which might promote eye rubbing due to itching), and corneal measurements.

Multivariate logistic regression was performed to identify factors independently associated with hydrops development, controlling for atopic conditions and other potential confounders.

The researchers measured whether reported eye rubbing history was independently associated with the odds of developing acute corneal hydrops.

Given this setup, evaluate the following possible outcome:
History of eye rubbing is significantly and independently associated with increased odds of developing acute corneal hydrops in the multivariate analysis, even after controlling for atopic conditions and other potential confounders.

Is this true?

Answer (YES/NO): NO